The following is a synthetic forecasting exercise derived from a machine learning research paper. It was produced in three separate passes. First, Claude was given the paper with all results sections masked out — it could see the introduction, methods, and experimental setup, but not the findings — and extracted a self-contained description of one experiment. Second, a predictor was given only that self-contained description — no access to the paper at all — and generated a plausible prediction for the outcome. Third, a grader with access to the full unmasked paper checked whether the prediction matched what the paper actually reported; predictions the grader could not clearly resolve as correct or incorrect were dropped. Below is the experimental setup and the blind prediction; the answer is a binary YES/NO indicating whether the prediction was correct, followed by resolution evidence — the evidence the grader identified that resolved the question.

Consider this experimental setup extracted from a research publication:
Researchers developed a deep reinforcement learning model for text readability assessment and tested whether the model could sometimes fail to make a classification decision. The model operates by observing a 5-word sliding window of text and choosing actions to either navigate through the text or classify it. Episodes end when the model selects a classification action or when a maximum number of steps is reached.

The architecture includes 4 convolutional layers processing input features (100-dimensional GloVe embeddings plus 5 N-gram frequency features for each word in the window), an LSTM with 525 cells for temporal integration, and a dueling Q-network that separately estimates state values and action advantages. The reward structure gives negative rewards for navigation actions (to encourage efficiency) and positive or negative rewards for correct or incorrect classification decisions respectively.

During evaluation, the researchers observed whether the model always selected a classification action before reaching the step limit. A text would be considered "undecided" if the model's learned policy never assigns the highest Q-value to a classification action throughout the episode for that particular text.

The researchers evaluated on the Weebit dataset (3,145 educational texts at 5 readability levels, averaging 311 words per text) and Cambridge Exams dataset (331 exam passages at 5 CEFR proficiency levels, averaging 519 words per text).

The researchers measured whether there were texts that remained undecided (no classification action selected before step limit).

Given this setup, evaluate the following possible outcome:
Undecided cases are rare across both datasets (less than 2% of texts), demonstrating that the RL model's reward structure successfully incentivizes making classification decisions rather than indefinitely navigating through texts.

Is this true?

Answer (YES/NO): YES